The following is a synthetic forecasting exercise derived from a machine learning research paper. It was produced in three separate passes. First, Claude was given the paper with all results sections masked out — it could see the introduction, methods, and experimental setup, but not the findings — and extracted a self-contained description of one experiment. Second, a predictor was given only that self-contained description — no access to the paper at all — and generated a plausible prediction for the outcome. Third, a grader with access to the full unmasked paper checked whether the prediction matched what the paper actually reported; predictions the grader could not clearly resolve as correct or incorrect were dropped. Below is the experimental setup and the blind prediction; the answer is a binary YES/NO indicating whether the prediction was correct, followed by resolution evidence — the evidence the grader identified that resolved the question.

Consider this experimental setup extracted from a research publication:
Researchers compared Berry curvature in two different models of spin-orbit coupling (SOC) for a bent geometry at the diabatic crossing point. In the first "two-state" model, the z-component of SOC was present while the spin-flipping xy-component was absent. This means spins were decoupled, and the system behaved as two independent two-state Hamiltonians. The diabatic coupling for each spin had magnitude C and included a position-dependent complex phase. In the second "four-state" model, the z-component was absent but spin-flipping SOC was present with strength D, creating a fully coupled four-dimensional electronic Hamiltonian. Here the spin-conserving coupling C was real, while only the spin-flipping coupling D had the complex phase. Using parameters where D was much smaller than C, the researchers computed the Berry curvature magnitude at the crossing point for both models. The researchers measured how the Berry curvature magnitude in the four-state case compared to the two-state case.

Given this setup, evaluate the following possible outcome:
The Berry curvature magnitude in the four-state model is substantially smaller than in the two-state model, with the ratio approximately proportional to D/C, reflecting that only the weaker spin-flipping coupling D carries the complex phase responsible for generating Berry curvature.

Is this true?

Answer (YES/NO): NO